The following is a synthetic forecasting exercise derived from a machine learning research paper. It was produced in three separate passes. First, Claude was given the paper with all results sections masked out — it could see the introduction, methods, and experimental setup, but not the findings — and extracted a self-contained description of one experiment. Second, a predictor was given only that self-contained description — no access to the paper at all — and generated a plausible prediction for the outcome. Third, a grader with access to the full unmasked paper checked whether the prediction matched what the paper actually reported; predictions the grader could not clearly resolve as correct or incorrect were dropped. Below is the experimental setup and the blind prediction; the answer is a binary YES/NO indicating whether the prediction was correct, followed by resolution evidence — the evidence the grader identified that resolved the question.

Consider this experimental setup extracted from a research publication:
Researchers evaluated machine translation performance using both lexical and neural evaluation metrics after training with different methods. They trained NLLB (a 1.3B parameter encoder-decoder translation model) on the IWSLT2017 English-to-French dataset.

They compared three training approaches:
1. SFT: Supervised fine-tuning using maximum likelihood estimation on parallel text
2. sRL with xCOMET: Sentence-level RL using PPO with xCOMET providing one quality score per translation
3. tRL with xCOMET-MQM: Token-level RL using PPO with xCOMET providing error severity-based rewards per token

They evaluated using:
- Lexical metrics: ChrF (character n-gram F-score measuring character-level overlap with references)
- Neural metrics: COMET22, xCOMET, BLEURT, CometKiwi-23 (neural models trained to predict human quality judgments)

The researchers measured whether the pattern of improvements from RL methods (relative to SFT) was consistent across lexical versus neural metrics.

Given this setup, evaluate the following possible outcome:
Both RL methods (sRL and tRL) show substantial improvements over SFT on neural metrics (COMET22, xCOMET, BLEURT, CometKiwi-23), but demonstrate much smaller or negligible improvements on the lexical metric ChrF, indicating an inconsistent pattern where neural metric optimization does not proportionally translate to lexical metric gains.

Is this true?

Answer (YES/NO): NO